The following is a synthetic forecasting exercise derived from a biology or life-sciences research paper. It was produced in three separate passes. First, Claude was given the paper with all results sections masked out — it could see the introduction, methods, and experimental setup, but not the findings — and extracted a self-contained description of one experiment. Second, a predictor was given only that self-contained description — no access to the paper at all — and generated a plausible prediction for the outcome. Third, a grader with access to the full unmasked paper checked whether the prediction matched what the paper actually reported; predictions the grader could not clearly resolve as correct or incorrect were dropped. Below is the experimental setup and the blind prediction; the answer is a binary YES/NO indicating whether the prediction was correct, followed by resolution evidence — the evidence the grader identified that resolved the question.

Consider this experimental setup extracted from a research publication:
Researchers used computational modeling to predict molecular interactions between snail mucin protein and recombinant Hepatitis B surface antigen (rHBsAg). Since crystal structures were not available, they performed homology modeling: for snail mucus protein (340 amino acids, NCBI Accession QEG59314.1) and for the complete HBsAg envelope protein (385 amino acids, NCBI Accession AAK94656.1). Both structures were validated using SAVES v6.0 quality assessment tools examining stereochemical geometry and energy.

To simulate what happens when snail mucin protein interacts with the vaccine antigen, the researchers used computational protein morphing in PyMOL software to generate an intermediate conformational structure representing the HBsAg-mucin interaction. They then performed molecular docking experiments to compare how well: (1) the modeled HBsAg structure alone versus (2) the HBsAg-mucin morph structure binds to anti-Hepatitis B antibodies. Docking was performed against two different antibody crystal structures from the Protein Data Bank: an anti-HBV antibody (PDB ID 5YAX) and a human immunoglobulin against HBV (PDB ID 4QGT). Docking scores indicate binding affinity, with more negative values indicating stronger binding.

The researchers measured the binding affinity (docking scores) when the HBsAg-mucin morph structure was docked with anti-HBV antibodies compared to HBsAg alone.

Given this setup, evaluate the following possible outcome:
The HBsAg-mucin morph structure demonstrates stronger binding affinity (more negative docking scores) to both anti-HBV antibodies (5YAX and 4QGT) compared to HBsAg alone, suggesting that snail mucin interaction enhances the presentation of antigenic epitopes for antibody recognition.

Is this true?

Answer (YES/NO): NO